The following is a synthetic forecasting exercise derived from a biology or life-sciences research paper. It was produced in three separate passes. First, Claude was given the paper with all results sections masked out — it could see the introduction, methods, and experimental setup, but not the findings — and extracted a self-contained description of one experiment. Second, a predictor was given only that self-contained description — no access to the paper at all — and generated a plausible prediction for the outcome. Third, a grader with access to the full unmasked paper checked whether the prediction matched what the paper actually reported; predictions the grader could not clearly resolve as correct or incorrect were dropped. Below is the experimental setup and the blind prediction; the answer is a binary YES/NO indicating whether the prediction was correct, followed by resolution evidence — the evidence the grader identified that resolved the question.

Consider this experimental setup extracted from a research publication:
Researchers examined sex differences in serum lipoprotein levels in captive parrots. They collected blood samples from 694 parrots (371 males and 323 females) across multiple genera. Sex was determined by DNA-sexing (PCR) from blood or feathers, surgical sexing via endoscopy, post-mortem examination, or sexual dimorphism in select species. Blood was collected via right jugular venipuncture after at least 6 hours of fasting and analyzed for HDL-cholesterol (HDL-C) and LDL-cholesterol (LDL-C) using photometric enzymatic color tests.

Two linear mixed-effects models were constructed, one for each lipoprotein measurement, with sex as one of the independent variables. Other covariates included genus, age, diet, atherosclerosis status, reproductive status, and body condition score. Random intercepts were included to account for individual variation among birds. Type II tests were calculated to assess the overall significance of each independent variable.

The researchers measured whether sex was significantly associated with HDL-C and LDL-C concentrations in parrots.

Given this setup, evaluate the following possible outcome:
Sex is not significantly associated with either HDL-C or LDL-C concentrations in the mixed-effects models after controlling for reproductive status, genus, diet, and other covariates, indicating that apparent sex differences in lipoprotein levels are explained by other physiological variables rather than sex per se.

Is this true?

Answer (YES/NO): YES